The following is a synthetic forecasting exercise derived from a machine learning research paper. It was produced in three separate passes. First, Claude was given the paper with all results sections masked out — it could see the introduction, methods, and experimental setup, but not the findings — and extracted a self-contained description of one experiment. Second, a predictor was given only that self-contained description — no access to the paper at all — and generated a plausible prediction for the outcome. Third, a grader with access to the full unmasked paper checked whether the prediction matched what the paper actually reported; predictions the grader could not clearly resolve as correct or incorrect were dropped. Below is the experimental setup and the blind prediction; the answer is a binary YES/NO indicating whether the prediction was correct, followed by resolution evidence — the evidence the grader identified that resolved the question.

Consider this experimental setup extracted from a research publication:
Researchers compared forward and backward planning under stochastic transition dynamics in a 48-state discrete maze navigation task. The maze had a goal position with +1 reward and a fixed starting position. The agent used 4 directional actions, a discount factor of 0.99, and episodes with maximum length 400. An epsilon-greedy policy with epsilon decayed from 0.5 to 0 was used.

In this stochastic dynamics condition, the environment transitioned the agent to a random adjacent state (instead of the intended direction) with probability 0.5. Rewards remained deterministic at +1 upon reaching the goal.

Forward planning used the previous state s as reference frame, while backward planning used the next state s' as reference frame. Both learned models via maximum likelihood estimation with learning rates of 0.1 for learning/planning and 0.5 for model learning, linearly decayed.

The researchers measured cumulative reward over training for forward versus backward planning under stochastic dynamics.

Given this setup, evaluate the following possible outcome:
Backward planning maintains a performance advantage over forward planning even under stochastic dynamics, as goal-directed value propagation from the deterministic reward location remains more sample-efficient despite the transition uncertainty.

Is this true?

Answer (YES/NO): YES